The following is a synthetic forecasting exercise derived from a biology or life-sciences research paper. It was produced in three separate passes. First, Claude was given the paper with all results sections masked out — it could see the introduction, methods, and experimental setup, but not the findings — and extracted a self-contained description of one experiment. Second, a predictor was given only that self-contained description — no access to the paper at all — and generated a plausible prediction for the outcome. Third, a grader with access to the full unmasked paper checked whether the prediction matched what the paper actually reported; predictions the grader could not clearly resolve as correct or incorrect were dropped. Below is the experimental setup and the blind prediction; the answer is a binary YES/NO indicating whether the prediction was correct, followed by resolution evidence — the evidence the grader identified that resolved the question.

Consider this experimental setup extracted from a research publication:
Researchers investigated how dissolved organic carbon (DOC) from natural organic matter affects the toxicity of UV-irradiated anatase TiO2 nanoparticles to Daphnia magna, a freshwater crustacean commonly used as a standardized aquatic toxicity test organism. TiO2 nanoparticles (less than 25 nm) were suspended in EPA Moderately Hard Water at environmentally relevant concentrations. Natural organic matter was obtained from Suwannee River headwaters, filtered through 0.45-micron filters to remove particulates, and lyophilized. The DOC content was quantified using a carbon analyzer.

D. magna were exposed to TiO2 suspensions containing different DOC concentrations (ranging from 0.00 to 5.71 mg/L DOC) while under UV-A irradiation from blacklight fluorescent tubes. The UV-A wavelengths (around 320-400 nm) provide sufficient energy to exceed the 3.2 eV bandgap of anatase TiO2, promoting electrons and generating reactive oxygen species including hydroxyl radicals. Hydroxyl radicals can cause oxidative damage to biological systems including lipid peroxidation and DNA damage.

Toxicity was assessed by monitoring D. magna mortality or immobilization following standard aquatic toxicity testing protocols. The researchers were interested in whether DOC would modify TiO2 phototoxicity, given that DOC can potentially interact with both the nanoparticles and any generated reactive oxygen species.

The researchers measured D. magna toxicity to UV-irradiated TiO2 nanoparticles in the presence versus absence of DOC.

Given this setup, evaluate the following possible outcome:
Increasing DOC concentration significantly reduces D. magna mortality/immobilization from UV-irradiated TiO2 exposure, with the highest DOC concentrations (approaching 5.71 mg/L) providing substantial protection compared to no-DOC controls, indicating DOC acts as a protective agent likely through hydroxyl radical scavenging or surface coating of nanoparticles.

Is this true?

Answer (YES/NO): YES